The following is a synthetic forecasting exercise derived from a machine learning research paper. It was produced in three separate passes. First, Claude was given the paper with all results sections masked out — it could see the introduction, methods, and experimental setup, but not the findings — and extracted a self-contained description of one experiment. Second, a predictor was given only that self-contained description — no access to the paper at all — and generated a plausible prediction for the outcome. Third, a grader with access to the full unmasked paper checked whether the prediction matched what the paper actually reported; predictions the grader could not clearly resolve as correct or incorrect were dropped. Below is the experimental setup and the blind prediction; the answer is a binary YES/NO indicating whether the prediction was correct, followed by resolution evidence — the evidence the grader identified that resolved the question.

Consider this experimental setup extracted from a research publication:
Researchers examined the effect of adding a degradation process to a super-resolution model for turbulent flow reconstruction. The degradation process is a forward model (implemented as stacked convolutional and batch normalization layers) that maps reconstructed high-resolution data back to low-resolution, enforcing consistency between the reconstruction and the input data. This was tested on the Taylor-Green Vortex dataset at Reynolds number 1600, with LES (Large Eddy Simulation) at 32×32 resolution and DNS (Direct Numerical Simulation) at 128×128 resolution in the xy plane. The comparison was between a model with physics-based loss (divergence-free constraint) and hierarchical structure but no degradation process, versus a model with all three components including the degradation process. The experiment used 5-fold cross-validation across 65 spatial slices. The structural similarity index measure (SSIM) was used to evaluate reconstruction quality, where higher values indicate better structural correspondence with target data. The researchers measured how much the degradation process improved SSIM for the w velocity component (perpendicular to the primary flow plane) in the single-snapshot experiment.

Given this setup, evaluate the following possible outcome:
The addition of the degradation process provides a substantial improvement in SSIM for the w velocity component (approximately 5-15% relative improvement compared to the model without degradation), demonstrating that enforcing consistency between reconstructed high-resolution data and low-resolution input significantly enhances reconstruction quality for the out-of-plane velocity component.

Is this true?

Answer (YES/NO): NO